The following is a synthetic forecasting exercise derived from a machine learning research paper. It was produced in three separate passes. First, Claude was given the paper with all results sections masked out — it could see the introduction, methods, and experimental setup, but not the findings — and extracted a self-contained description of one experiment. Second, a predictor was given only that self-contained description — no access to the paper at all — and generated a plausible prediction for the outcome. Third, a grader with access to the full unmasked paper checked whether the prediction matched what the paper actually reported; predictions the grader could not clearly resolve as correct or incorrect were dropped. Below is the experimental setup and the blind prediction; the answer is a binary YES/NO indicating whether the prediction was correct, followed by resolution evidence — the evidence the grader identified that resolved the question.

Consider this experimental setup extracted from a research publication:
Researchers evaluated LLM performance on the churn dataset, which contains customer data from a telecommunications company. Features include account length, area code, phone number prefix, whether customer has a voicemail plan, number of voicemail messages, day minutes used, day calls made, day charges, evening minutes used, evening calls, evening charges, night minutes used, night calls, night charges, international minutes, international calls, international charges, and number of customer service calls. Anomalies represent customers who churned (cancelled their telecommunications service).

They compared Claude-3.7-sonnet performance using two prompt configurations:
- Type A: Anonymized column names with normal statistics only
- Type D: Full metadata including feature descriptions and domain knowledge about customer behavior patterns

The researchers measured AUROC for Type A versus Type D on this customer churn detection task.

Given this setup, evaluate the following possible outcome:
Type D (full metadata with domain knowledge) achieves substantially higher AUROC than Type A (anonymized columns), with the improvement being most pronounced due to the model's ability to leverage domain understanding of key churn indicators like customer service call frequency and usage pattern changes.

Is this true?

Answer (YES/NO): NO